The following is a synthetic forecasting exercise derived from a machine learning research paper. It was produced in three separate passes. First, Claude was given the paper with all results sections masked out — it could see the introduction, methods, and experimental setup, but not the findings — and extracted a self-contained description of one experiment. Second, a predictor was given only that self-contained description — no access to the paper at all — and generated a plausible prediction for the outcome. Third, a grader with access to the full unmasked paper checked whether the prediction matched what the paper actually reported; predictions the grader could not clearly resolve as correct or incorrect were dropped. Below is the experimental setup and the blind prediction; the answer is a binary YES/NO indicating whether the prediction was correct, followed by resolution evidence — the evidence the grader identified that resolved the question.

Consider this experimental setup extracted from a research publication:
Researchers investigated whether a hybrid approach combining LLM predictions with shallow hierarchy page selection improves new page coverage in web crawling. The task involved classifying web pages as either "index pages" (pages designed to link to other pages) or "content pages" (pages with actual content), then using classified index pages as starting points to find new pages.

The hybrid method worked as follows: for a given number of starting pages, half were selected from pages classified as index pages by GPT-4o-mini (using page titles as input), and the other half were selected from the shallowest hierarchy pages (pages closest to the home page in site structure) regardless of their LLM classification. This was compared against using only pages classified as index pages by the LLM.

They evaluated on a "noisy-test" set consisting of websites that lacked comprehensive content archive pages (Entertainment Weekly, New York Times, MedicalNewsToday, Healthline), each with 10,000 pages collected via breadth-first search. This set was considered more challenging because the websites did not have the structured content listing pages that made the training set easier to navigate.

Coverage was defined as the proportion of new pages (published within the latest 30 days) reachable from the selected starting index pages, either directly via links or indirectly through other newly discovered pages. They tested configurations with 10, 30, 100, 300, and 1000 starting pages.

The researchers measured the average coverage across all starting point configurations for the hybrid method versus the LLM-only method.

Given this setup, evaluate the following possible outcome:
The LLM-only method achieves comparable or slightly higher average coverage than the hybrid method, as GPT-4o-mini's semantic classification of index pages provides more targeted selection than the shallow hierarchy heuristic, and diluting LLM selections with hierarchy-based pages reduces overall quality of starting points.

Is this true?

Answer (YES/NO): NO